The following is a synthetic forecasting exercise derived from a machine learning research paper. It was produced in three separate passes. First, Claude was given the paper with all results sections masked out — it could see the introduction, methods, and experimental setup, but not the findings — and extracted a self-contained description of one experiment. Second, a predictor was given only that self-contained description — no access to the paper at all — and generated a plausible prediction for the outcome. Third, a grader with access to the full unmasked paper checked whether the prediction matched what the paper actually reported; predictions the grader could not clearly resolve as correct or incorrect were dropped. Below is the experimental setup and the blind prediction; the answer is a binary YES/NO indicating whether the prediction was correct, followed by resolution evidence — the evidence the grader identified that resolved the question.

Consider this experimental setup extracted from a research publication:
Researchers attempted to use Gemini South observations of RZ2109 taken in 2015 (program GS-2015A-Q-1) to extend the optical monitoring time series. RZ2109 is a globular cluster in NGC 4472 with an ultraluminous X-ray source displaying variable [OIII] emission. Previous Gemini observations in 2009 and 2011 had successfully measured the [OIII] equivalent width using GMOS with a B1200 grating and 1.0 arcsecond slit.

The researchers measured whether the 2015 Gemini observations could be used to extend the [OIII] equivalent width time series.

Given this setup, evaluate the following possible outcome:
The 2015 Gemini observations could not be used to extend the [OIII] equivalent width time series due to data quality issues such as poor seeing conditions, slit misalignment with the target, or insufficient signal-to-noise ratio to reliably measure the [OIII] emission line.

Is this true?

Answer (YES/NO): NO